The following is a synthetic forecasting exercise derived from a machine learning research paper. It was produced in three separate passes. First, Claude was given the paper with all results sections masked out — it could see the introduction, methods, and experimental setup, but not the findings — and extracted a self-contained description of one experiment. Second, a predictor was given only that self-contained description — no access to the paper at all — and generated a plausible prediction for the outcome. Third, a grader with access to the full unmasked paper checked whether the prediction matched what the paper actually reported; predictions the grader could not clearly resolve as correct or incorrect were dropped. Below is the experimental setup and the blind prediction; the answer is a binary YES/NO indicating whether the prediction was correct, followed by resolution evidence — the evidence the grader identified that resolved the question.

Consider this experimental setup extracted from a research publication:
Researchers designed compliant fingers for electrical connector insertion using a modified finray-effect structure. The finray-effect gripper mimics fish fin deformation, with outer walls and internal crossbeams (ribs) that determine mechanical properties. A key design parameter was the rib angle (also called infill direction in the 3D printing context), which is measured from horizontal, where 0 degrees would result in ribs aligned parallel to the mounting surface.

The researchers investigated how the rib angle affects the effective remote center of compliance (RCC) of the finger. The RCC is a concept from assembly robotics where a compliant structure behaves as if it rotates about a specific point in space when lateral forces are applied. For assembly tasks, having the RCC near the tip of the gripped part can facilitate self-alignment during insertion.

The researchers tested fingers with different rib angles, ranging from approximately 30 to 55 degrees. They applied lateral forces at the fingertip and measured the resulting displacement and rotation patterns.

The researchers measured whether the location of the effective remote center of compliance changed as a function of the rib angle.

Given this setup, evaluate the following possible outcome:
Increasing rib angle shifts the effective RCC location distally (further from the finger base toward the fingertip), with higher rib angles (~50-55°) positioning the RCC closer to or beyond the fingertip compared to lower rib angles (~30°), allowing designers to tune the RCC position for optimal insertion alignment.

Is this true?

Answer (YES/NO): NO